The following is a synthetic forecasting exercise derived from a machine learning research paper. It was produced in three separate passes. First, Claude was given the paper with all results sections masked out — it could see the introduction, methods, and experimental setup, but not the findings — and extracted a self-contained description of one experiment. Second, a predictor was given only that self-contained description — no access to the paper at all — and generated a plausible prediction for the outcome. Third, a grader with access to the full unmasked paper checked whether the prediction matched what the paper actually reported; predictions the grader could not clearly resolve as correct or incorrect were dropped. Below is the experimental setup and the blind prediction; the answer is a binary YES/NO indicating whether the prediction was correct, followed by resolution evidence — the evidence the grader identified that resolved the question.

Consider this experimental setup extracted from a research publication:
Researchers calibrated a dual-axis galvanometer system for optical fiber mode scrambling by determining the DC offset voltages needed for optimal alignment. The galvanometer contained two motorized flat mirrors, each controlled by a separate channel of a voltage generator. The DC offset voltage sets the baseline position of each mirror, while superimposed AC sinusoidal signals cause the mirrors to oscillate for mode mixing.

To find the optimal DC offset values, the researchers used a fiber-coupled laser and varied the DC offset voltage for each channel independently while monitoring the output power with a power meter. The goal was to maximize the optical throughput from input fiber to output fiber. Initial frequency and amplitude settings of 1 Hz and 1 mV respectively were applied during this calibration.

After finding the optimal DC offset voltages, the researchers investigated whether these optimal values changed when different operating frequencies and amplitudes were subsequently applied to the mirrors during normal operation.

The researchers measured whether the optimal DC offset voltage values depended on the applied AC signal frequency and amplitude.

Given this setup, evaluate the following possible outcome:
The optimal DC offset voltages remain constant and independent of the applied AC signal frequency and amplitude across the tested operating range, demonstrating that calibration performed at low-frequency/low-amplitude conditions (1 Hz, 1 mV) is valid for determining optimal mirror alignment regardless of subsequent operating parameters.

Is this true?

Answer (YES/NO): YES